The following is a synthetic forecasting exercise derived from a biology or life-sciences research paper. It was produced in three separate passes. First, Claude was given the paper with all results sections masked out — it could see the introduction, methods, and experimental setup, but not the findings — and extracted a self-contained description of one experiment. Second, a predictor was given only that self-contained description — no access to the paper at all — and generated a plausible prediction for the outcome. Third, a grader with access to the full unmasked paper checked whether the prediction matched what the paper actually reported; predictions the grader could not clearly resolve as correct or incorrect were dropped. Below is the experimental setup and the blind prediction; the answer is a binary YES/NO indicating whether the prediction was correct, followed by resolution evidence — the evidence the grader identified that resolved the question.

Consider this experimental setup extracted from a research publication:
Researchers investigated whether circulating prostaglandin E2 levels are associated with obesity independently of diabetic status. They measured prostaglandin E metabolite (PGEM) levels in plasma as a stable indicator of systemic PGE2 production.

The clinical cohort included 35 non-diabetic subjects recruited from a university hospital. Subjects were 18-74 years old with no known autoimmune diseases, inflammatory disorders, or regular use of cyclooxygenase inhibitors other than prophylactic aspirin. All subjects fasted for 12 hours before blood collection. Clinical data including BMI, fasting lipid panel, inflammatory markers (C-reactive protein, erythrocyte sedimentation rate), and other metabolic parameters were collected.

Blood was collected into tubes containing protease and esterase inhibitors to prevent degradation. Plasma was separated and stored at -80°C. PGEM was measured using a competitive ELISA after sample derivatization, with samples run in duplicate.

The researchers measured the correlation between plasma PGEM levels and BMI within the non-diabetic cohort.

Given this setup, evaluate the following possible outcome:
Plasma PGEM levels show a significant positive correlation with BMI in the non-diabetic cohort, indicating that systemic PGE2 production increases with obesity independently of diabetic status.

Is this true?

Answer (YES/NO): NO